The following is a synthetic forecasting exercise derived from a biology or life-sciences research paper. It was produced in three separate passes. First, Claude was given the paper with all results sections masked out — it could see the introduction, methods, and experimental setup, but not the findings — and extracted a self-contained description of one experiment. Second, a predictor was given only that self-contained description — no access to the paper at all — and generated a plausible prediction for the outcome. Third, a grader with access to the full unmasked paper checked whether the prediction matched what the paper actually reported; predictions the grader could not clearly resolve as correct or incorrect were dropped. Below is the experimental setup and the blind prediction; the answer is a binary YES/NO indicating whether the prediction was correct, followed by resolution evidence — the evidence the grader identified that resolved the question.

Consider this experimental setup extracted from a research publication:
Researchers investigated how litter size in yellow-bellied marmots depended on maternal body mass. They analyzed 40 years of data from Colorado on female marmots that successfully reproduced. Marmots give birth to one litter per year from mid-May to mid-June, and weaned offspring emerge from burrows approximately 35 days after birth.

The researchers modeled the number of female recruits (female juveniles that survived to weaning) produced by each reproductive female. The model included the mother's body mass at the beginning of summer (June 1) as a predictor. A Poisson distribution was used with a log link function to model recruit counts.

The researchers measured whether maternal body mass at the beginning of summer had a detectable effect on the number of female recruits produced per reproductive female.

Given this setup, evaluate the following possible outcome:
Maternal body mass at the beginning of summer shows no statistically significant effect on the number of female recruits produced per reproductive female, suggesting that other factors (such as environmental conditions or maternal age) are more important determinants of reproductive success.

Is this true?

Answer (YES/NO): NO